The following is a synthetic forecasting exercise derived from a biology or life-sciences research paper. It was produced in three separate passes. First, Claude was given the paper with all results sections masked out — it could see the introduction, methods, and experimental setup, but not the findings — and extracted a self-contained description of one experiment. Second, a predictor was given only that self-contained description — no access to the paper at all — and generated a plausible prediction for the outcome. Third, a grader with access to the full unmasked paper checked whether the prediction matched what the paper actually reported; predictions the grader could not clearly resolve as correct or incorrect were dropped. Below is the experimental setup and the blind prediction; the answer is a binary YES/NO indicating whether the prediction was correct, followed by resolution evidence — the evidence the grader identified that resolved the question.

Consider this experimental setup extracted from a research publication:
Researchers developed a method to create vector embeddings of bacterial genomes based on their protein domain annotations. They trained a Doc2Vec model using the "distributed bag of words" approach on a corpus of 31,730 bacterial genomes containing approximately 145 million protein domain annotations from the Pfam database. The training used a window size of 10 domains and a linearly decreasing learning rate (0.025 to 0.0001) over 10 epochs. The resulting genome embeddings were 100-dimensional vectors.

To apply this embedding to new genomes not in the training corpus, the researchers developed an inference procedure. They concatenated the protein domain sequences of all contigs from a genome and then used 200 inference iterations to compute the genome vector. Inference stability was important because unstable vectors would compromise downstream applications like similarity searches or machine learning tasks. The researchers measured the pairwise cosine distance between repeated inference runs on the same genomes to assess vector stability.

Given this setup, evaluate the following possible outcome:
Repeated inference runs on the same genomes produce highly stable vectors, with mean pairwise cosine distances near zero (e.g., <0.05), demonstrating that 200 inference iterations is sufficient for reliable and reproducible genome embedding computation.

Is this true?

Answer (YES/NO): YES